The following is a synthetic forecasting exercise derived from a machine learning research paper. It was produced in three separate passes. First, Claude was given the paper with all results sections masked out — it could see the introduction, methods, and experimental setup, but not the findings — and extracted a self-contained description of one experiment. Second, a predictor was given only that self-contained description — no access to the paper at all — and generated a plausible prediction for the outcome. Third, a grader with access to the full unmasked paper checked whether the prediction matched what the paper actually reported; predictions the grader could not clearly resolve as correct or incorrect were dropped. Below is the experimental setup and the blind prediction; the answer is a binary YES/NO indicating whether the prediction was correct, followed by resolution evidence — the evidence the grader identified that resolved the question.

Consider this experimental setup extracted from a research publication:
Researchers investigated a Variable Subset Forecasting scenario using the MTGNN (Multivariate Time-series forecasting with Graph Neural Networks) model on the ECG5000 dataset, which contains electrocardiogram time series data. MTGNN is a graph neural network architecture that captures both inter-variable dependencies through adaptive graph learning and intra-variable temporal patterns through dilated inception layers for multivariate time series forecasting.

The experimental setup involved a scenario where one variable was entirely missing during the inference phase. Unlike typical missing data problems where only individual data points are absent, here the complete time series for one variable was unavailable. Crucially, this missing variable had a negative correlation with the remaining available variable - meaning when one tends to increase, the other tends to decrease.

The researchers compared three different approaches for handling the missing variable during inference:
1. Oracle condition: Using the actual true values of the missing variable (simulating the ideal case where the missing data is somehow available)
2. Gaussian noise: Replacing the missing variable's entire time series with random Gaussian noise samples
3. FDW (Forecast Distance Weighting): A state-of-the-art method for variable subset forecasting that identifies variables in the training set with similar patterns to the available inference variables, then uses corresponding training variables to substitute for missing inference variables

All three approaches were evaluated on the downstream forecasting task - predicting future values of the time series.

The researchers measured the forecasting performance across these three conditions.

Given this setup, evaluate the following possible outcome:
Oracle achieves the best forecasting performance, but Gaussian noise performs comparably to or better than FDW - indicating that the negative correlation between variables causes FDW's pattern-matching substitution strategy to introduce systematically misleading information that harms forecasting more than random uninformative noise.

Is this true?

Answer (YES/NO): NO